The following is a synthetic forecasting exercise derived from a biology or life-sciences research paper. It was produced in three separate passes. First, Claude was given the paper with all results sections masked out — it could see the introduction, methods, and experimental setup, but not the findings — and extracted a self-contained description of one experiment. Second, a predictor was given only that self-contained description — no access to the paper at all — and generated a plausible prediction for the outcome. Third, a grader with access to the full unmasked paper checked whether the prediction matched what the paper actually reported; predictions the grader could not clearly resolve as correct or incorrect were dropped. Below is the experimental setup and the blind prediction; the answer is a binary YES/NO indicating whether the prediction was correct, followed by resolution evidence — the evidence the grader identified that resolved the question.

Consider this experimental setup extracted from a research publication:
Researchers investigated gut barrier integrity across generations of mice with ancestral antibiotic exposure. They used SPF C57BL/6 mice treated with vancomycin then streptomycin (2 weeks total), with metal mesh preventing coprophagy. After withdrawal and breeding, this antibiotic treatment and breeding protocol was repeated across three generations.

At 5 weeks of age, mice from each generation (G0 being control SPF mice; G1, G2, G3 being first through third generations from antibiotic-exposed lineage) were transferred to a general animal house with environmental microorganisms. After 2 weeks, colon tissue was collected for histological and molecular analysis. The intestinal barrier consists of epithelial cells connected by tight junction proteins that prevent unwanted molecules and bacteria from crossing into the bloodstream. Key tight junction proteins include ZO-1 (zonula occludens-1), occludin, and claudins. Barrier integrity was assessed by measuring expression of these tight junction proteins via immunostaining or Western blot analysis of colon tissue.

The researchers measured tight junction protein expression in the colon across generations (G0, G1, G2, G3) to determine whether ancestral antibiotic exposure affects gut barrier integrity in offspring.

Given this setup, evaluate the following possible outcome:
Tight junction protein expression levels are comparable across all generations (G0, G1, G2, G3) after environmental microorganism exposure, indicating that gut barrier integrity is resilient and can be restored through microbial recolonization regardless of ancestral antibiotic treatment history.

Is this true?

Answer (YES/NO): NO